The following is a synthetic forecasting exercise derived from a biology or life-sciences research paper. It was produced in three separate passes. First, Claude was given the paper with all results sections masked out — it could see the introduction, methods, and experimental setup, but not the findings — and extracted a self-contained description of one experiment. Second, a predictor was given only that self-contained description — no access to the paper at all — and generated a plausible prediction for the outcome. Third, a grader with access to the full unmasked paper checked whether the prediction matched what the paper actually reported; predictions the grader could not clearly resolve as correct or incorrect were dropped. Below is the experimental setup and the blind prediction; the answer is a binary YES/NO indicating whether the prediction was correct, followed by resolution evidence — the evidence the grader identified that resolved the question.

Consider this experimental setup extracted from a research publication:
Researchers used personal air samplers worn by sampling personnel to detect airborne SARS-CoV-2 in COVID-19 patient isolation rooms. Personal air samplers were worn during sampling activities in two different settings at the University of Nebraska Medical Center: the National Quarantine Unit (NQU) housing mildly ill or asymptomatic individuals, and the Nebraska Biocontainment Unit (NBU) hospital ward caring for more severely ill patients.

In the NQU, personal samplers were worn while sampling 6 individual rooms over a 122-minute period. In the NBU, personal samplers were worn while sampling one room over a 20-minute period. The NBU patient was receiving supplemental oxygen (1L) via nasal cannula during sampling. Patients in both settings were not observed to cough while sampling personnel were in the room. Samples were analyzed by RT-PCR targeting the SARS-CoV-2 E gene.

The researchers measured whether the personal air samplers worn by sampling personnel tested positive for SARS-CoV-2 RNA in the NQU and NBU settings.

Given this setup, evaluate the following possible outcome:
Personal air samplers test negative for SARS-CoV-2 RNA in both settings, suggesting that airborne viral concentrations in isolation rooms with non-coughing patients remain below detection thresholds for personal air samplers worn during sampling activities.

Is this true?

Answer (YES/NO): NO